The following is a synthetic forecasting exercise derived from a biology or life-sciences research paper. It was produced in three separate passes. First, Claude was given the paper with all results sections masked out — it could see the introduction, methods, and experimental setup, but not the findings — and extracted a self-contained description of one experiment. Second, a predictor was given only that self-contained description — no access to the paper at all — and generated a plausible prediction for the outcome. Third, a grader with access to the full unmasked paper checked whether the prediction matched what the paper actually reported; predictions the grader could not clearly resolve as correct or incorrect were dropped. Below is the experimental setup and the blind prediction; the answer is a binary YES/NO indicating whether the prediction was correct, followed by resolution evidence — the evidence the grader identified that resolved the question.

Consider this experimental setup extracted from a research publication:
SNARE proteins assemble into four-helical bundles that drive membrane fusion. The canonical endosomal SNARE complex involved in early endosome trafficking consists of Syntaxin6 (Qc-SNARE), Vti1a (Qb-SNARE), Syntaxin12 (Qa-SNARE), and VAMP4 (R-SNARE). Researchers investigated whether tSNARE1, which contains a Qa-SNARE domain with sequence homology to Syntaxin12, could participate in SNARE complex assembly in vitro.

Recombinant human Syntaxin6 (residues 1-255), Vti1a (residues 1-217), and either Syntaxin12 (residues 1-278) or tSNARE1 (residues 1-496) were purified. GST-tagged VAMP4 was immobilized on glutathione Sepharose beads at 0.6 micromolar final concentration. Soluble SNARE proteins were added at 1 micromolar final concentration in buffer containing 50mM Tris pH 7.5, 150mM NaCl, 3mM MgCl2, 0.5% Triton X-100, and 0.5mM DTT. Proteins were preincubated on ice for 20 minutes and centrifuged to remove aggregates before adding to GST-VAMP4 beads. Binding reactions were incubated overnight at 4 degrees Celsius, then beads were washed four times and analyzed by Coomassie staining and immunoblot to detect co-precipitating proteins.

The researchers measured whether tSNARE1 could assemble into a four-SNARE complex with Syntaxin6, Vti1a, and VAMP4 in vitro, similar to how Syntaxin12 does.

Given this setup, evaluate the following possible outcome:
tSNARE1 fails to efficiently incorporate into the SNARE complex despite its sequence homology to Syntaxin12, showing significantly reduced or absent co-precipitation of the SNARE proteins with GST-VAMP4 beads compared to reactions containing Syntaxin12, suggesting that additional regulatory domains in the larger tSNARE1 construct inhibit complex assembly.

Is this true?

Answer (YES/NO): NO